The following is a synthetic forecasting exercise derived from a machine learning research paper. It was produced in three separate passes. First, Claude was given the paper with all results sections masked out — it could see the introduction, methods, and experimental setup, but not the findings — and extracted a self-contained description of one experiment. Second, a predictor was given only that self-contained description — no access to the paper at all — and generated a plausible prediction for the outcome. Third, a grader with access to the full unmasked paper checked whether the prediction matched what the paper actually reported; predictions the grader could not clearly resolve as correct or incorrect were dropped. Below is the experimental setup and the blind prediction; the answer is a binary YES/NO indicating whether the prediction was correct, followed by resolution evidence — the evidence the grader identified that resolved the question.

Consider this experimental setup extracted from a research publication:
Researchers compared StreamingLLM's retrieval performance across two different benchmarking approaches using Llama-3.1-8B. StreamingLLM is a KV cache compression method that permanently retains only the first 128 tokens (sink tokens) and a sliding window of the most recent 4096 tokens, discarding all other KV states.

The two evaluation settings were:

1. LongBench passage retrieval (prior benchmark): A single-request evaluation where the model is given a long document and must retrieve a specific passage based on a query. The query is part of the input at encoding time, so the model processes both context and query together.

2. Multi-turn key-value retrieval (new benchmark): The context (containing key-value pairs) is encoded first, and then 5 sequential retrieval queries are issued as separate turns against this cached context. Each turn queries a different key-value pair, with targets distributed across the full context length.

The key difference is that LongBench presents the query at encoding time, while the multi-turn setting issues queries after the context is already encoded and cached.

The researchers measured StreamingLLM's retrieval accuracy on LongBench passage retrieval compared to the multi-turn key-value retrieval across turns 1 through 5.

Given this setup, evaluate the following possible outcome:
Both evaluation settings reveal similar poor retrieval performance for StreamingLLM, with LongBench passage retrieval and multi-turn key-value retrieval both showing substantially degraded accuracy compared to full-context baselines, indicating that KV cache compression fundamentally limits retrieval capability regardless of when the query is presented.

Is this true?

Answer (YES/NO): NO